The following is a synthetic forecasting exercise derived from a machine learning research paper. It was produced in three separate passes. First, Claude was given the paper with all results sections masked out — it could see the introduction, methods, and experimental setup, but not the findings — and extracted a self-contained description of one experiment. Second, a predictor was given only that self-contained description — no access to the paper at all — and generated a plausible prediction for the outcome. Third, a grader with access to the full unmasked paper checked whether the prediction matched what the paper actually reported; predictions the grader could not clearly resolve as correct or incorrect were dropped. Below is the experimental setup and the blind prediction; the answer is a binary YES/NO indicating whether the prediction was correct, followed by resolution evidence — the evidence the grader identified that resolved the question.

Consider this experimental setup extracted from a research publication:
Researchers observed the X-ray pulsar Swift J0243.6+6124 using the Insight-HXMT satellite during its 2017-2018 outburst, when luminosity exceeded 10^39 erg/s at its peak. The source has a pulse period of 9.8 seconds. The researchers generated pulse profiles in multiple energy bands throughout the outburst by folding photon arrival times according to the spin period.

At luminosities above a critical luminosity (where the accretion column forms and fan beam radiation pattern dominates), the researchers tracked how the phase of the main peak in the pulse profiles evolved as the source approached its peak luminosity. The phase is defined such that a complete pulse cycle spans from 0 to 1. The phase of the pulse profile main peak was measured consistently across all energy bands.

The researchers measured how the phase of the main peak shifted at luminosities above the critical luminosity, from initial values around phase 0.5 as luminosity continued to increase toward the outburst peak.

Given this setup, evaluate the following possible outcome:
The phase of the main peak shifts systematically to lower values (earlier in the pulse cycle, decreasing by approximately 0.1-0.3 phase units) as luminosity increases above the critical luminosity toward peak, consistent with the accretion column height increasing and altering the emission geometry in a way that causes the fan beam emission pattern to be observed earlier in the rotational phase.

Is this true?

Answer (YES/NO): NO